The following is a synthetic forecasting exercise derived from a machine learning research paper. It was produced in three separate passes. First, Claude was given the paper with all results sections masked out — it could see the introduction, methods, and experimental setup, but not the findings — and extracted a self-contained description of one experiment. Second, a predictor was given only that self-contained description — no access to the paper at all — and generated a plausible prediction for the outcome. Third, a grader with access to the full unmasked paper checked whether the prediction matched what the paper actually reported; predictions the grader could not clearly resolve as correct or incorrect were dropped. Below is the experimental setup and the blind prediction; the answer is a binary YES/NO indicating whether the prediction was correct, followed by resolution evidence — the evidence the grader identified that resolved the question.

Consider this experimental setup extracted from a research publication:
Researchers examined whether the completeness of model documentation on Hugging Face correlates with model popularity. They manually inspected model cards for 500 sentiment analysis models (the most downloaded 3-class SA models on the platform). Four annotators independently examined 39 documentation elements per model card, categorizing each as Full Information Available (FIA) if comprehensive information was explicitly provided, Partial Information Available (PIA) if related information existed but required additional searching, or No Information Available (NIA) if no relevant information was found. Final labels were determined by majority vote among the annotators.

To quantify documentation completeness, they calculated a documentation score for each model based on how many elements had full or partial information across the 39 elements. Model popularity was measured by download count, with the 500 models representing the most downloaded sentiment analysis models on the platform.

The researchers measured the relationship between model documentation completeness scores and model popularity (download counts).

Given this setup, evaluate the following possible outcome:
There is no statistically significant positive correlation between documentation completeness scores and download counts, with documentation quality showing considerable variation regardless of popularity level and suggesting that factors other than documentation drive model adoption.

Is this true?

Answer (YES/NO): NO